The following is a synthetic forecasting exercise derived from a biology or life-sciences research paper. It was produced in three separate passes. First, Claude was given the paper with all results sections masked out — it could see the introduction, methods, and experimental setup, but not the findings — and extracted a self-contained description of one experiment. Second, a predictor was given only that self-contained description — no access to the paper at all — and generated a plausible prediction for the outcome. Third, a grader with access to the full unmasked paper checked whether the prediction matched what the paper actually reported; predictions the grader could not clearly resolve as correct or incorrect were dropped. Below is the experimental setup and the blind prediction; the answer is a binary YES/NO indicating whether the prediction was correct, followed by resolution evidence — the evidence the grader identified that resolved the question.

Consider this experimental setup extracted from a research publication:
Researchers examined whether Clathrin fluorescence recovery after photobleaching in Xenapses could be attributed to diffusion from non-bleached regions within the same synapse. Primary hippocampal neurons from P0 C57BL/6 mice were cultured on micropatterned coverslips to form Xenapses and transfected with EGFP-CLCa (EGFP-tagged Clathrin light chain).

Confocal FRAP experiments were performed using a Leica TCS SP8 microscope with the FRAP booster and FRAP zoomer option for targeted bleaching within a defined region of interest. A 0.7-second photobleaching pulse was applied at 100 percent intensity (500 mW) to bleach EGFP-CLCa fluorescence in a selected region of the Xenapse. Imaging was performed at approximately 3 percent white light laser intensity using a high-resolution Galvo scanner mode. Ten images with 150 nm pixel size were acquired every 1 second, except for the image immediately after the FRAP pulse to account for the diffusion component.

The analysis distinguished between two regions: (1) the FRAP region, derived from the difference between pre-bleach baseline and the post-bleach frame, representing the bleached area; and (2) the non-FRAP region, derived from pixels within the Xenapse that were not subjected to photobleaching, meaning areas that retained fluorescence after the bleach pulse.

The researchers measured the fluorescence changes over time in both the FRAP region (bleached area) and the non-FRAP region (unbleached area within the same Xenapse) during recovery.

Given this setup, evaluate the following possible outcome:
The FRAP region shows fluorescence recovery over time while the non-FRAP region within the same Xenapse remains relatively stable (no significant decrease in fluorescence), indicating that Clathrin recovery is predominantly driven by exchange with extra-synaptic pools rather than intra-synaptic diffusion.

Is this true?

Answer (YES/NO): NO